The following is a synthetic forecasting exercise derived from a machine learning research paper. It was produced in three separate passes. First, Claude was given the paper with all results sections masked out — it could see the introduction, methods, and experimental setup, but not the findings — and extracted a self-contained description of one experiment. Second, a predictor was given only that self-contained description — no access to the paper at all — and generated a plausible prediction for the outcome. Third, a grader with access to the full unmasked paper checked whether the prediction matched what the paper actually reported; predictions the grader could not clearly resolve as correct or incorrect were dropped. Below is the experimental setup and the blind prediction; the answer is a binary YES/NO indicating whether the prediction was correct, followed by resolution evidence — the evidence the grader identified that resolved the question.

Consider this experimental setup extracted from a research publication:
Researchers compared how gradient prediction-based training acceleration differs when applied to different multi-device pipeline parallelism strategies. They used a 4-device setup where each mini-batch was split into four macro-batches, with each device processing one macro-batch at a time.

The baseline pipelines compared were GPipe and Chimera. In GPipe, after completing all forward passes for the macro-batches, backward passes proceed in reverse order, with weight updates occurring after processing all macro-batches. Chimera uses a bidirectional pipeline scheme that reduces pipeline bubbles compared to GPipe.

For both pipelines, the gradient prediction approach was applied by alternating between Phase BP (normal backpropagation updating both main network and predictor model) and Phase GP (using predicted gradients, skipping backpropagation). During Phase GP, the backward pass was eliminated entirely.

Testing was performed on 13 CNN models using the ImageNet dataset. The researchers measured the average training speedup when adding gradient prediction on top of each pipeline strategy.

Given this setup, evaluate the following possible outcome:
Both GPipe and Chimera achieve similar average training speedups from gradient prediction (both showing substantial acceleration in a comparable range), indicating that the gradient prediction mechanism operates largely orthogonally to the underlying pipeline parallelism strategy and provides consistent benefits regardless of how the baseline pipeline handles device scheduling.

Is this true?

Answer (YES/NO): NO